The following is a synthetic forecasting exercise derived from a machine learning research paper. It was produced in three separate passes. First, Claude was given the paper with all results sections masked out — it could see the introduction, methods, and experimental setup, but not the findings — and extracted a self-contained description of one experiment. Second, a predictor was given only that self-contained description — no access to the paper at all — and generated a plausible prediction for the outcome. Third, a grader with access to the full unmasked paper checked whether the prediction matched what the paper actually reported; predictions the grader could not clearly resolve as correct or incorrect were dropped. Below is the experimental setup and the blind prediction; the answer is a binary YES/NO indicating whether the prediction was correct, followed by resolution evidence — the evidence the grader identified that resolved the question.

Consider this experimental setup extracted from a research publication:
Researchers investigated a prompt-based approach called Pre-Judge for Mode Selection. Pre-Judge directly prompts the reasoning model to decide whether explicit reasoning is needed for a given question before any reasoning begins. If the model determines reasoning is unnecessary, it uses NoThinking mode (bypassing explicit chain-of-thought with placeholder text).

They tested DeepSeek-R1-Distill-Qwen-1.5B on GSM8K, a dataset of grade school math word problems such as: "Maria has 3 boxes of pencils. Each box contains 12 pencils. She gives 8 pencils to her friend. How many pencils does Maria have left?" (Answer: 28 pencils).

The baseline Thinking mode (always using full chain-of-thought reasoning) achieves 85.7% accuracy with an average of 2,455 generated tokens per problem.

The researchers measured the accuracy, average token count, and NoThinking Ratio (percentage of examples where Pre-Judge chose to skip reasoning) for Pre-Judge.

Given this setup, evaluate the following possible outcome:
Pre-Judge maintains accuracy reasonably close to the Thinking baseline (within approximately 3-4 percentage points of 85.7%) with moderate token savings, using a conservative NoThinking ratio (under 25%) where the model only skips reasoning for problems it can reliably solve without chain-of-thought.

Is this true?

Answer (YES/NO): NO